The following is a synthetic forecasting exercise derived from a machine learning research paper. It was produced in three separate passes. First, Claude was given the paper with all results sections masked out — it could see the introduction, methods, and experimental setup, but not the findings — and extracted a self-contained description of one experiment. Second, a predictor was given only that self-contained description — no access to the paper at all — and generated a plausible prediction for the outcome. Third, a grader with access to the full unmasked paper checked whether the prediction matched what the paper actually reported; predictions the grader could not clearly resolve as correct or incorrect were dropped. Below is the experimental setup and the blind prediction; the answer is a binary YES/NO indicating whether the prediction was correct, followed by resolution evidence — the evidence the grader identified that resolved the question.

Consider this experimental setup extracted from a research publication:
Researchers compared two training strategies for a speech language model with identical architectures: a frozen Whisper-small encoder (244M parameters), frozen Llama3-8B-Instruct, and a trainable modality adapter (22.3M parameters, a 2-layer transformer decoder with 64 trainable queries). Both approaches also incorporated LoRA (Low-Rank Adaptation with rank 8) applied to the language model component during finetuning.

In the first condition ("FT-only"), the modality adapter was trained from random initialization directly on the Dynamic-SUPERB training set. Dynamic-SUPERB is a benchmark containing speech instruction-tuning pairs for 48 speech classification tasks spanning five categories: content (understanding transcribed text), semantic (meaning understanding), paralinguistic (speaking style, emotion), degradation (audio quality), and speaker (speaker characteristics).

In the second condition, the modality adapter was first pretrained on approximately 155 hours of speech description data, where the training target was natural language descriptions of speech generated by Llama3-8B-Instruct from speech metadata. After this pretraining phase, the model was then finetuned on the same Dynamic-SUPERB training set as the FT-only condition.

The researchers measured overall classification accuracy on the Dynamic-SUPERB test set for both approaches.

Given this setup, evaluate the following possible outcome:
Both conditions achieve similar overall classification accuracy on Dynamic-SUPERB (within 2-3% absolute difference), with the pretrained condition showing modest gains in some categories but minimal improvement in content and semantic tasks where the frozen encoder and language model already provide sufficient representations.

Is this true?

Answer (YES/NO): NO